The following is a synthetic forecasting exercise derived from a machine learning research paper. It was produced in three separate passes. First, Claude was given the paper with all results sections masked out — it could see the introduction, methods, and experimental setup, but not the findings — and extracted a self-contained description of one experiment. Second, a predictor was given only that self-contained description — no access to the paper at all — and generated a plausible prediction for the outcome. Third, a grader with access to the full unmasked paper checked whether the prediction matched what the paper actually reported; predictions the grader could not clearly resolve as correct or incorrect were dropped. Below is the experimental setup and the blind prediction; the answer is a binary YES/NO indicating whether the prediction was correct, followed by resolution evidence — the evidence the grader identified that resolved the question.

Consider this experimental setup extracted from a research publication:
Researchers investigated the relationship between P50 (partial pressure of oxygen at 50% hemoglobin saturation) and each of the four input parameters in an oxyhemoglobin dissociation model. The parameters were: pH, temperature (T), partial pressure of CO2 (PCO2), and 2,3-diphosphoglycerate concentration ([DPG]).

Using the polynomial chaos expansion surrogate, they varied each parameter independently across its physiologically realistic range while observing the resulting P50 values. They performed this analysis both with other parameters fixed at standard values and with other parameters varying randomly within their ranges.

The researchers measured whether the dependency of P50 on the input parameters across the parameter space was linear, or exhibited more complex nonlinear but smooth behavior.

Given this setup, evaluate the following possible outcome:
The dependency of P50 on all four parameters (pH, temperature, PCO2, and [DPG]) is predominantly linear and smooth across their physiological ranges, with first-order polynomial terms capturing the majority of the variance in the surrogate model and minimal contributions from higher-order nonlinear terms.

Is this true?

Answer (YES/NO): NO